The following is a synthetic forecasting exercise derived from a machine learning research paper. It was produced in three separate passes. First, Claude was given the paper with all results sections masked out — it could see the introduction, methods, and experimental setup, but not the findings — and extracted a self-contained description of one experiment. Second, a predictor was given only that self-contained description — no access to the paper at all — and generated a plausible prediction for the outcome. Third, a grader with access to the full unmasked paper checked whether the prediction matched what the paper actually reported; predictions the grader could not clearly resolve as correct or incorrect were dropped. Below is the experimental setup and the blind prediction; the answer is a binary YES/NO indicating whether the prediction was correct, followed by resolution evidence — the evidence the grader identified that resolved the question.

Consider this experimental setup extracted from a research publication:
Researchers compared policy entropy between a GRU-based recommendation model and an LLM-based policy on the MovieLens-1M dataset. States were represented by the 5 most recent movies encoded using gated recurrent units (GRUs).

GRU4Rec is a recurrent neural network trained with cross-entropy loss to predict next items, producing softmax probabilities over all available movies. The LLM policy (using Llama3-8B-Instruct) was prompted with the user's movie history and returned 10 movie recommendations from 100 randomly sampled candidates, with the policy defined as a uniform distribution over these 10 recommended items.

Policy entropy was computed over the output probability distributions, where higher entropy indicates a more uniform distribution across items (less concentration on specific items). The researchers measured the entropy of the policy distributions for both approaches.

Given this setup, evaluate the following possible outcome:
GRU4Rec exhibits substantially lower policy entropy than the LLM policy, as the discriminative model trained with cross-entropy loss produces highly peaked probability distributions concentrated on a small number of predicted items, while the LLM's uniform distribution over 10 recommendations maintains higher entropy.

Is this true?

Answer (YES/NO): YES